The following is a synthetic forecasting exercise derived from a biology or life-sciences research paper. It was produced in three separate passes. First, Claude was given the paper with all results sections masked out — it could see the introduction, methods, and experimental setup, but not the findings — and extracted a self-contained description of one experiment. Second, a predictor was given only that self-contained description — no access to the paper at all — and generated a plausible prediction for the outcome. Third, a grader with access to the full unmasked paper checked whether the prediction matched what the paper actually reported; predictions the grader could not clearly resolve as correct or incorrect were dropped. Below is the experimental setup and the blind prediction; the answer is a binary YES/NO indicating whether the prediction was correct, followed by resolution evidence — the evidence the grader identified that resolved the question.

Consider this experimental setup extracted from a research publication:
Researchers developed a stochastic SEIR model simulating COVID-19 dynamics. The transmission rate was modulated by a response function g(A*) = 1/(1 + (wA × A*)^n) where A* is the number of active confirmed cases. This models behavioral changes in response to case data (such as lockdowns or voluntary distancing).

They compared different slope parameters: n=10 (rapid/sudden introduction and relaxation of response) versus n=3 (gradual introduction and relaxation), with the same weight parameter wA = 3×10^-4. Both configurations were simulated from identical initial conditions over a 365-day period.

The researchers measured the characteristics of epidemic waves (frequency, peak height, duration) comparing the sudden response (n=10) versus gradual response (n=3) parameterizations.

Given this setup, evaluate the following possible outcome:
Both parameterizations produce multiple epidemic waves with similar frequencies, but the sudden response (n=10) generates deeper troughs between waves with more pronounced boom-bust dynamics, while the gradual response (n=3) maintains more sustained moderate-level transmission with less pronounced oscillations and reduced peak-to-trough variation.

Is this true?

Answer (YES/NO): NO